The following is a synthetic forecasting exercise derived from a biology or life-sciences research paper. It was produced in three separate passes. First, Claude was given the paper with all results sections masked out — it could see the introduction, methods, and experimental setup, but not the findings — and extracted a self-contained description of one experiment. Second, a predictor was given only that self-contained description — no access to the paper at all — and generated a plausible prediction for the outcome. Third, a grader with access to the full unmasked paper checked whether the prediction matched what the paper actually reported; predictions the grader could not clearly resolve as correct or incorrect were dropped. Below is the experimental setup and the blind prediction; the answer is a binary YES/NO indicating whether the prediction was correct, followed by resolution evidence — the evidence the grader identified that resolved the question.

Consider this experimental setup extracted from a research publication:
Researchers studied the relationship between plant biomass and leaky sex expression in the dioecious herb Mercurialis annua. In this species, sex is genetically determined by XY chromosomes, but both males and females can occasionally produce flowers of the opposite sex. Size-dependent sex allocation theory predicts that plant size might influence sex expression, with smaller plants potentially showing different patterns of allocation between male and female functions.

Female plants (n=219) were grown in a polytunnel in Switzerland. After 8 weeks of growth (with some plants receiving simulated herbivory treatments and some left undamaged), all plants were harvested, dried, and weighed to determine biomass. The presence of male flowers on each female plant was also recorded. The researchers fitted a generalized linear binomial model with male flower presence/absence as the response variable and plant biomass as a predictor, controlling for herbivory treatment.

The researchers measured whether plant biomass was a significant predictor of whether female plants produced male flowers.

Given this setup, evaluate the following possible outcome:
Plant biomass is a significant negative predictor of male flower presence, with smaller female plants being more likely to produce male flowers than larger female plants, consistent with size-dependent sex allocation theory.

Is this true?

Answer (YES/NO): NO